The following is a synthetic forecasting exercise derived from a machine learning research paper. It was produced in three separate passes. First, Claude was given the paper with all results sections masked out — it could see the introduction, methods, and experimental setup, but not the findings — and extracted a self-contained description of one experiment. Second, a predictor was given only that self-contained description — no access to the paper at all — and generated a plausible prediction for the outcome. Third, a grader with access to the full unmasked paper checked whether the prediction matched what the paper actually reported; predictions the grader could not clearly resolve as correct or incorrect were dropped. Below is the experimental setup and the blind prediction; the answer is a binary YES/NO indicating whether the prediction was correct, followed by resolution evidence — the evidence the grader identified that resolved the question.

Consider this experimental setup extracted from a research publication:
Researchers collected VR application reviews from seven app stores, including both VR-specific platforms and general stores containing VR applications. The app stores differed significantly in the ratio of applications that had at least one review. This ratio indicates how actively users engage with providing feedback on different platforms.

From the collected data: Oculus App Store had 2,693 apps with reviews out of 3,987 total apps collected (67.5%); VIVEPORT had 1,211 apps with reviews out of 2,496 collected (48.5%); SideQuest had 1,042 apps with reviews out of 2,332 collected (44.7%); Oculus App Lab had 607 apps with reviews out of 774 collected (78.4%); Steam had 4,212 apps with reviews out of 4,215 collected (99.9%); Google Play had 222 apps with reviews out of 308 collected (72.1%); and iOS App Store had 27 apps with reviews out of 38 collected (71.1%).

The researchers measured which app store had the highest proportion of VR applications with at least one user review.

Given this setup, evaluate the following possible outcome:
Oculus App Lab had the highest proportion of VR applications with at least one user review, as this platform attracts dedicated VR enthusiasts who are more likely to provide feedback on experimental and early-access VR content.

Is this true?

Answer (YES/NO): NO